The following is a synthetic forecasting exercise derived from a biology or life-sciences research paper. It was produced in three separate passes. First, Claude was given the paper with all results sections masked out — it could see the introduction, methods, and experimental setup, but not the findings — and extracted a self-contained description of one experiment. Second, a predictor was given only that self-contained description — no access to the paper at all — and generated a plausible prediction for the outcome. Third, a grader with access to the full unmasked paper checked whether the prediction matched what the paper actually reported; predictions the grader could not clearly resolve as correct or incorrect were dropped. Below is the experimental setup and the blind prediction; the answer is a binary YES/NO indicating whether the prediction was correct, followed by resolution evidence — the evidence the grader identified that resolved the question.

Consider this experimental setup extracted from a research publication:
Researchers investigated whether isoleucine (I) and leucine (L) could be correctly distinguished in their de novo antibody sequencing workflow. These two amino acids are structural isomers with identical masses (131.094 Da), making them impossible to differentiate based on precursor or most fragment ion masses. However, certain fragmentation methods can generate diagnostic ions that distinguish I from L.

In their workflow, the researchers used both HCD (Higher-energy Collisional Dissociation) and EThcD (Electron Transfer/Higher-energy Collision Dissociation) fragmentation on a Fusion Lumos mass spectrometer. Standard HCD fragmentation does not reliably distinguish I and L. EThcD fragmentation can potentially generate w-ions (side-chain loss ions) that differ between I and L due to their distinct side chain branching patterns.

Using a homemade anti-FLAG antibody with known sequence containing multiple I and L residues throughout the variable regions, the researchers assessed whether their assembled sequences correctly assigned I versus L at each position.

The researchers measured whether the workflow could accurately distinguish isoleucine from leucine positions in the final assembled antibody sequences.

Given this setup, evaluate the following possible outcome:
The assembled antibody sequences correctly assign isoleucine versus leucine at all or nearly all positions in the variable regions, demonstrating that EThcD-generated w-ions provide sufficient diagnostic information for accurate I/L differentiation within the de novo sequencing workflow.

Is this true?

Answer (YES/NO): YES